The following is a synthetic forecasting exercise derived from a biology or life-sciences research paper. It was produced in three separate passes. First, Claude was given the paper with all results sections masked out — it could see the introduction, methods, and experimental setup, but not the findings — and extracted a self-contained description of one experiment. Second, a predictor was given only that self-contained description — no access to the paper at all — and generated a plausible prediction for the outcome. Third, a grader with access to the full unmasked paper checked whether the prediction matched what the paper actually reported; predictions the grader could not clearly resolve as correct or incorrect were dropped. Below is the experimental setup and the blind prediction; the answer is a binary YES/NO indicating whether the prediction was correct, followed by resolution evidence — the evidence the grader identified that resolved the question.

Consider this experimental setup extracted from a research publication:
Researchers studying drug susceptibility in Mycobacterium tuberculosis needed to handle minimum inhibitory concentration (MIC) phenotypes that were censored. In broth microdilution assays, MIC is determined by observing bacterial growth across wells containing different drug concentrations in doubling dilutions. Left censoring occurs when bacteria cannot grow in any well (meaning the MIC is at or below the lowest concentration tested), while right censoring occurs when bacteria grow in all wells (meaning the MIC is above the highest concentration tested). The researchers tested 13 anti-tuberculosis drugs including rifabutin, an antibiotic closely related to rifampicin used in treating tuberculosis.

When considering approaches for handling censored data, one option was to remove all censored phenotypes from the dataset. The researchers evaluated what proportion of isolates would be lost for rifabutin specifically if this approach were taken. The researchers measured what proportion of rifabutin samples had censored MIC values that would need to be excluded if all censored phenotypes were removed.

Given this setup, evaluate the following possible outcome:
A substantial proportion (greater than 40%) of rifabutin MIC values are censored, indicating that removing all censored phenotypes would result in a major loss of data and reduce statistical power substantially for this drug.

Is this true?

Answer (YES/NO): YES